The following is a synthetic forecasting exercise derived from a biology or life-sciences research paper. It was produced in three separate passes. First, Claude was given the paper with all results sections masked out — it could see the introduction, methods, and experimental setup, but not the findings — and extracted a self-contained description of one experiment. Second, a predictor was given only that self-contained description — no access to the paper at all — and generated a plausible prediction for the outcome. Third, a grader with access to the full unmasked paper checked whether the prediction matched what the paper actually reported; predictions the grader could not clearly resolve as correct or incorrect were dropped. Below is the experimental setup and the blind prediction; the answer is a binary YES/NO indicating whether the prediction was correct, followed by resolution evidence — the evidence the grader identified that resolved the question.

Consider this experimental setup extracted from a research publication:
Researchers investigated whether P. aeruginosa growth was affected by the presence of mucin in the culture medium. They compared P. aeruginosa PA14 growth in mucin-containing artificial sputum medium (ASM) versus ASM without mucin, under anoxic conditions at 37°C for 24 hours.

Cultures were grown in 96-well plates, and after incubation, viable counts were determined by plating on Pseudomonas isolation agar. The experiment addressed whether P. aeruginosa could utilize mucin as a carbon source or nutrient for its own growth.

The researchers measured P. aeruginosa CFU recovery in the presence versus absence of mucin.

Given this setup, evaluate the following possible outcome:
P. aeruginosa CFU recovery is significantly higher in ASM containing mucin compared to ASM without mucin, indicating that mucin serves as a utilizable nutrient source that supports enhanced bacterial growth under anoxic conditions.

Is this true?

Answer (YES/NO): NO